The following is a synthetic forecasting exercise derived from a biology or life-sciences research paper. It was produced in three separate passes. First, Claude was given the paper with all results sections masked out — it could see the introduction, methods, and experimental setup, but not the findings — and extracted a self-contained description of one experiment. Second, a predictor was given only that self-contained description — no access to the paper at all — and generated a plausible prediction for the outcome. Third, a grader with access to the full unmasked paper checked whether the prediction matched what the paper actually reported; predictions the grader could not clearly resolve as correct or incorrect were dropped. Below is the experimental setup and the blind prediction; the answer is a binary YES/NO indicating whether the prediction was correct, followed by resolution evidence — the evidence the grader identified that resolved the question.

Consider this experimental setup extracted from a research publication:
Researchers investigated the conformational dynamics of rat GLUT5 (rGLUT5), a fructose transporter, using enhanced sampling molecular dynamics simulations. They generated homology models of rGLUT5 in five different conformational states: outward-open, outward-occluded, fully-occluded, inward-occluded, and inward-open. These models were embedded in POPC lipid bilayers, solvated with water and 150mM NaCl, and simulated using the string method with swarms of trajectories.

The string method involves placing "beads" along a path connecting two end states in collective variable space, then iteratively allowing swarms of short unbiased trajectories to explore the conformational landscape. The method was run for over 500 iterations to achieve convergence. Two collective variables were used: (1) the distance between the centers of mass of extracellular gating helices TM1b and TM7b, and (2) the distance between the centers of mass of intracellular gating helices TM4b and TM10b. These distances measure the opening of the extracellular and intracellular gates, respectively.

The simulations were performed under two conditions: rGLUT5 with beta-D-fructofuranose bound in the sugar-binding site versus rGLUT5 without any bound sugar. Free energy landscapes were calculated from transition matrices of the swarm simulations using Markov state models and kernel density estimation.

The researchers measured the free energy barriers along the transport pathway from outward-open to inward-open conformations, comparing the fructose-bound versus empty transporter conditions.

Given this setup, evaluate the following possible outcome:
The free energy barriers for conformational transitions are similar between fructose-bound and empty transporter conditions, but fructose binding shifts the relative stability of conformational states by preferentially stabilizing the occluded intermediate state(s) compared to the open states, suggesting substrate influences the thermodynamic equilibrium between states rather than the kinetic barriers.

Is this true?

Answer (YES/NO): NO